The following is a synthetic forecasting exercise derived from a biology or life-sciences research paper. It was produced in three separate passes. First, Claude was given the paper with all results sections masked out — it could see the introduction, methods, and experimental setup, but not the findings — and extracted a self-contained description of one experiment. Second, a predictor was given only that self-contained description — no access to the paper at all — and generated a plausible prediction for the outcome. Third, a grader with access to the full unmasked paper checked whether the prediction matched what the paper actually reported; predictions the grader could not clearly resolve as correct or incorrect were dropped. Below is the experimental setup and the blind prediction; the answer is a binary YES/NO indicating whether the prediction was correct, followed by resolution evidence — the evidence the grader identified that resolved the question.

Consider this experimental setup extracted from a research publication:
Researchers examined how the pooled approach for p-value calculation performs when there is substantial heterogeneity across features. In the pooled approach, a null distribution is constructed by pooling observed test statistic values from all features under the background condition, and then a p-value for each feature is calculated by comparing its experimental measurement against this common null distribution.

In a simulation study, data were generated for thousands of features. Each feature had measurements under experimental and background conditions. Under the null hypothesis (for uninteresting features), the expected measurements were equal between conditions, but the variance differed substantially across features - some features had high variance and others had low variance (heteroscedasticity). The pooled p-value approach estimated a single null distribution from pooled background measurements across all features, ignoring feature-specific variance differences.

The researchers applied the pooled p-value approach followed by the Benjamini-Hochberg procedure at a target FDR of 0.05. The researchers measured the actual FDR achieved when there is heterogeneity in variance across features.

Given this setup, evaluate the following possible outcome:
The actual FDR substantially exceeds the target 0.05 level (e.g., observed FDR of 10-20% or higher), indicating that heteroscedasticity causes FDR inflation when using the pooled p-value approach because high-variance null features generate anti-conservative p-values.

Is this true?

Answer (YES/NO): YES